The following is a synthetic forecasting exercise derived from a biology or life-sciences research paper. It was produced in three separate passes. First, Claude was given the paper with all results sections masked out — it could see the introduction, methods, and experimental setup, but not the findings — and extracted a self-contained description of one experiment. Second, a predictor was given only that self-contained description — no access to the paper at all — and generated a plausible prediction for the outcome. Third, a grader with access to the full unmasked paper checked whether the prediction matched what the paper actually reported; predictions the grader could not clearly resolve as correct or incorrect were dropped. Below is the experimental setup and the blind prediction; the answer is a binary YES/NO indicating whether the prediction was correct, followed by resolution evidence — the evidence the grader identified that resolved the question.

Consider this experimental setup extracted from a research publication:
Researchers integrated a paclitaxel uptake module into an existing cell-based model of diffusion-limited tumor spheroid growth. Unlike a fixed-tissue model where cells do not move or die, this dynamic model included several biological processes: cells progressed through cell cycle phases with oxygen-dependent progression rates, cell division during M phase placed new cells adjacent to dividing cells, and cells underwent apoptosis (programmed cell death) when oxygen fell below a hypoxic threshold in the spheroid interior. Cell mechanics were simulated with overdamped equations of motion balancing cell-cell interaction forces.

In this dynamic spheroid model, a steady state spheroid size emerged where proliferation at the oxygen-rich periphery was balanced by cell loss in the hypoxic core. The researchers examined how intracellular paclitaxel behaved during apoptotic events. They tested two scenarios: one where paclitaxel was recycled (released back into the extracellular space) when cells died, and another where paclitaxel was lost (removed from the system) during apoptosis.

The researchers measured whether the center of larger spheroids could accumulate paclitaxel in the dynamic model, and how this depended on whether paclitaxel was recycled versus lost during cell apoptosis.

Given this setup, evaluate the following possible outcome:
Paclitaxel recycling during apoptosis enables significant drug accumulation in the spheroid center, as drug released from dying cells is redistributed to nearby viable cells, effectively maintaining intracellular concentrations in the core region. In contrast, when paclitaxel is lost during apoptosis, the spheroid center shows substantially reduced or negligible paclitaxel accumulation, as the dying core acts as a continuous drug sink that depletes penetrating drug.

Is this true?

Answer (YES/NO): YES